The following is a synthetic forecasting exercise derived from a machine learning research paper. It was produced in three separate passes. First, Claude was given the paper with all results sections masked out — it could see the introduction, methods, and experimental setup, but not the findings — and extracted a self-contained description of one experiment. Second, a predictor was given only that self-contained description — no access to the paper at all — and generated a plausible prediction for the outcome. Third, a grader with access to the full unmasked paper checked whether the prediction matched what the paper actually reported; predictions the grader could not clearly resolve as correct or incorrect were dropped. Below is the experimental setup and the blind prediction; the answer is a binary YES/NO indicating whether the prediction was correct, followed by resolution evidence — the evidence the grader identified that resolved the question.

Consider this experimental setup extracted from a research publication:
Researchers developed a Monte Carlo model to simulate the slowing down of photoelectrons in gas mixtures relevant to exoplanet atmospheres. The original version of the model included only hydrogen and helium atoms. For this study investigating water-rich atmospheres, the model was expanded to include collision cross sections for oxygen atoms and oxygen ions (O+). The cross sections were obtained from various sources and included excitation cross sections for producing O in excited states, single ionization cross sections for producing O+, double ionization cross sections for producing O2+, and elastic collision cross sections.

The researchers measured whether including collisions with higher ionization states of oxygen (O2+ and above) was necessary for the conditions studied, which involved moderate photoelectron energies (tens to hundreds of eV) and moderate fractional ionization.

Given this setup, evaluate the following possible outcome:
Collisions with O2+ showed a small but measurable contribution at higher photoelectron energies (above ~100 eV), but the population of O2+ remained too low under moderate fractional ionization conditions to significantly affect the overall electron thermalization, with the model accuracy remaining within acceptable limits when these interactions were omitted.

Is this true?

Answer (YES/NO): NO